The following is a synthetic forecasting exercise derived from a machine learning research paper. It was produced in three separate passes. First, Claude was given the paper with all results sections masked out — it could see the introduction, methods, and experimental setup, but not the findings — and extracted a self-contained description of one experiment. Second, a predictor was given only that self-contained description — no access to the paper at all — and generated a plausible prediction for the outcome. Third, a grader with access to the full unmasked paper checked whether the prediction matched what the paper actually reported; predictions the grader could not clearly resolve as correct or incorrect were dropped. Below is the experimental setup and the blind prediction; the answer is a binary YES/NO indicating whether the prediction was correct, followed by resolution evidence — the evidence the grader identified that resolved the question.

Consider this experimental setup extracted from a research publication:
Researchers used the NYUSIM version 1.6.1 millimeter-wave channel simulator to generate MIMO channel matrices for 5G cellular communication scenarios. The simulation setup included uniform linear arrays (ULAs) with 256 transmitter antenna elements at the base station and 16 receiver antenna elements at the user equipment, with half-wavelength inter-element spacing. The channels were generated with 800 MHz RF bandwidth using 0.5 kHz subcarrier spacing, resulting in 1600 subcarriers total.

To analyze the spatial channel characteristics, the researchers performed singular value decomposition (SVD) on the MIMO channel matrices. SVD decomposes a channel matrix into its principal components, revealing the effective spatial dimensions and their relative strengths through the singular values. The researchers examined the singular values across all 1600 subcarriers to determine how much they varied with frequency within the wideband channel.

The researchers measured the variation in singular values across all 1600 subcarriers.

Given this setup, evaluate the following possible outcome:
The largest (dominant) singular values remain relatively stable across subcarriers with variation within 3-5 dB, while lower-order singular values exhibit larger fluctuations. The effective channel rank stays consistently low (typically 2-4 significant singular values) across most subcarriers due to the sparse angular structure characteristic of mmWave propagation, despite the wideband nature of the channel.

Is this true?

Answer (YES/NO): NO